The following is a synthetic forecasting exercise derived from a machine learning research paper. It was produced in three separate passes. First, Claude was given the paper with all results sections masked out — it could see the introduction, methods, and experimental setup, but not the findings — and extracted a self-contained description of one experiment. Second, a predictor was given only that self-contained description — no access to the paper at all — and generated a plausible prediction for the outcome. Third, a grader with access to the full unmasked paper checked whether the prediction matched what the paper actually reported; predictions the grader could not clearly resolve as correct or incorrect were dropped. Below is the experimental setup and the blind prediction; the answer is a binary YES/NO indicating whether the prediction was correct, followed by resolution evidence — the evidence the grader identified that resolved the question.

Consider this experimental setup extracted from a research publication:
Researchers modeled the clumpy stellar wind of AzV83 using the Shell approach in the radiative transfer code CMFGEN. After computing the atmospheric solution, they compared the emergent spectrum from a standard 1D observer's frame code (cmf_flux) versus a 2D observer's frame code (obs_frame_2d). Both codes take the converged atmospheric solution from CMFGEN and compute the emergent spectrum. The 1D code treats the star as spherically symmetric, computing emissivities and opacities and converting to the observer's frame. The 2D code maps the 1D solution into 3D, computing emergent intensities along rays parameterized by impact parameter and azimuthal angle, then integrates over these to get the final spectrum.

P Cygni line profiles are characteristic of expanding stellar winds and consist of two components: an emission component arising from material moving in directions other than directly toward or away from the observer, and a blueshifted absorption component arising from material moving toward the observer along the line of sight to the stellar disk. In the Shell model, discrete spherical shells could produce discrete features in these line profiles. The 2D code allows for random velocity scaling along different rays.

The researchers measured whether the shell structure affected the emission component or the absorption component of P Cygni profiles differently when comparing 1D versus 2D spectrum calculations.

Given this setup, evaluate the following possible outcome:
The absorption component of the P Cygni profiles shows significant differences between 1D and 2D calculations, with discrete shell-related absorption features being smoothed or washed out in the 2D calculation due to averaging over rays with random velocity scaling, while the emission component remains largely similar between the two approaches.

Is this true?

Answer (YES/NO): YES